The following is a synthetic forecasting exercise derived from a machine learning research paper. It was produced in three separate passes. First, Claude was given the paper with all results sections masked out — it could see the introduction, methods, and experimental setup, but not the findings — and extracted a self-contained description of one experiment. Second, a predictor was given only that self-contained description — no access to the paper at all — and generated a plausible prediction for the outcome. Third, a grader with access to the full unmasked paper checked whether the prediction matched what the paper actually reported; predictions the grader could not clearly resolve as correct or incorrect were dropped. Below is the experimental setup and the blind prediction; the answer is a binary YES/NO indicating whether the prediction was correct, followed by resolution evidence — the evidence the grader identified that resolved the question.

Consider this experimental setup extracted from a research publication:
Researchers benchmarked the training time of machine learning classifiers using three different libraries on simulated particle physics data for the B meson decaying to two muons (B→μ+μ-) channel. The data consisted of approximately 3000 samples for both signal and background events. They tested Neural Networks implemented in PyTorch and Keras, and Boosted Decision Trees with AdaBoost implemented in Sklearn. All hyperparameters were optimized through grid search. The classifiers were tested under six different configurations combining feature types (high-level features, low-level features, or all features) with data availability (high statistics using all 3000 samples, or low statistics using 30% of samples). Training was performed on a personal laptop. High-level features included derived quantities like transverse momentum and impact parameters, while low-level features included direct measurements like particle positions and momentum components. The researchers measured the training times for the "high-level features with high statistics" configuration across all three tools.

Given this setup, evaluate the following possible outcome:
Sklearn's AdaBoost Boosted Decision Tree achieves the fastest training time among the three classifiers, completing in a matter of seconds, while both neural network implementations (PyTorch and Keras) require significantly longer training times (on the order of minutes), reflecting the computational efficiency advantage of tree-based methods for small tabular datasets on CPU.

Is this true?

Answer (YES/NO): NO